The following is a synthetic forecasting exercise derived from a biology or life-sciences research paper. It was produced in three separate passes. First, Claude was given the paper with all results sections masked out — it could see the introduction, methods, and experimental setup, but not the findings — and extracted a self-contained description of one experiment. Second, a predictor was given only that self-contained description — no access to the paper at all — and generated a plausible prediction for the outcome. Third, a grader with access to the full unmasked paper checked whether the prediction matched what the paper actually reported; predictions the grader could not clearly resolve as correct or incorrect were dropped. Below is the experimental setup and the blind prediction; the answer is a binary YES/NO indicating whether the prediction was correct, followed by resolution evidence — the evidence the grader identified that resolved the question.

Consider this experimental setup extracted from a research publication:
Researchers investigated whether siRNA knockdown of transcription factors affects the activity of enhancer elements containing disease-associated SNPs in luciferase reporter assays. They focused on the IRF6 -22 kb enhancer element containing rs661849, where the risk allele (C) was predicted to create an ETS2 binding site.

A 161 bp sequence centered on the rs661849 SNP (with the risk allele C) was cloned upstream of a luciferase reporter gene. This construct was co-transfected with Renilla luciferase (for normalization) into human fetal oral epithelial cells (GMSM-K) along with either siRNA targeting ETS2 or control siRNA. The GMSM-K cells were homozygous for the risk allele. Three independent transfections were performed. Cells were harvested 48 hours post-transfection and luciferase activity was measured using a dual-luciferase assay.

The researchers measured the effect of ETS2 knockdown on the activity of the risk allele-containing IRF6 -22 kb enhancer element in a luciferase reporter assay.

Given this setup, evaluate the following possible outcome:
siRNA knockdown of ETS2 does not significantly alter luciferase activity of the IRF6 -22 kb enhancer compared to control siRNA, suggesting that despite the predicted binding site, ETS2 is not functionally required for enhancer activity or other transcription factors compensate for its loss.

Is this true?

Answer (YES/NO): NO